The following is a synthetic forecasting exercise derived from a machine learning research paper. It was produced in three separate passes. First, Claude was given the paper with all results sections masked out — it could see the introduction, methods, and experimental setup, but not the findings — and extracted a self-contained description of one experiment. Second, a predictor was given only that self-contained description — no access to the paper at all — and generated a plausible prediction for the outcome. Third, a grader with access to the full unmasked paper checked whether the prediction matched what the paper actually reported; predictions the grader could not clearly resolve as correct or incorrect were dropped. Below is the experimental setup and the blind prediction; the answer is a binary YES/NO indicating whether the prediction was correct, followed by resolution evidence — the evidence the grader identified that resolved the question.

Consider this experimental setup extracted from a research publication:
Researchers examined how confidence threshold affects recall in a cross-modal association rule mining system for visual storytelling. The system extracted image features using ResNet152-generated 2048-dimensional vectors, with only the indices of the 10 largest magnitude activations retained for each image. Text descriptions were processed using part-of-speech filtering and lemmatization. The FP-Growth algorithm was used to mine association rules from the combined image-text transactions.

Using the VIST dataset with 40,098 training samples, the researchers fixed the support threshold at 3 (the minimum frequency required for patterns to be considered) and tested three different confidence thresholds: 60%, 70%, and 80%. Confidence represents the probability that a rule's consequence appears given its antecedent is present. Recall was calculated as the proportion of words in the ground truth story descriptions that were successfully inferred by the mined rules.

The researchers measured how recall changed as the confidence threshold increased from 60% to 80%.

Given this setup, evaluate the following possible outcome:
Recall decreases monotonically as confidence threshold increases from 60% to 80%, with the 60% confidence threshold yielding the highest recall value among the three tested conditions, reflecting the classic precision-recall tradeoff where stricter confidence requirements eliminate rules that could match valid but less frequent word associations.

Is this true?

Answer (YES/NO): YES